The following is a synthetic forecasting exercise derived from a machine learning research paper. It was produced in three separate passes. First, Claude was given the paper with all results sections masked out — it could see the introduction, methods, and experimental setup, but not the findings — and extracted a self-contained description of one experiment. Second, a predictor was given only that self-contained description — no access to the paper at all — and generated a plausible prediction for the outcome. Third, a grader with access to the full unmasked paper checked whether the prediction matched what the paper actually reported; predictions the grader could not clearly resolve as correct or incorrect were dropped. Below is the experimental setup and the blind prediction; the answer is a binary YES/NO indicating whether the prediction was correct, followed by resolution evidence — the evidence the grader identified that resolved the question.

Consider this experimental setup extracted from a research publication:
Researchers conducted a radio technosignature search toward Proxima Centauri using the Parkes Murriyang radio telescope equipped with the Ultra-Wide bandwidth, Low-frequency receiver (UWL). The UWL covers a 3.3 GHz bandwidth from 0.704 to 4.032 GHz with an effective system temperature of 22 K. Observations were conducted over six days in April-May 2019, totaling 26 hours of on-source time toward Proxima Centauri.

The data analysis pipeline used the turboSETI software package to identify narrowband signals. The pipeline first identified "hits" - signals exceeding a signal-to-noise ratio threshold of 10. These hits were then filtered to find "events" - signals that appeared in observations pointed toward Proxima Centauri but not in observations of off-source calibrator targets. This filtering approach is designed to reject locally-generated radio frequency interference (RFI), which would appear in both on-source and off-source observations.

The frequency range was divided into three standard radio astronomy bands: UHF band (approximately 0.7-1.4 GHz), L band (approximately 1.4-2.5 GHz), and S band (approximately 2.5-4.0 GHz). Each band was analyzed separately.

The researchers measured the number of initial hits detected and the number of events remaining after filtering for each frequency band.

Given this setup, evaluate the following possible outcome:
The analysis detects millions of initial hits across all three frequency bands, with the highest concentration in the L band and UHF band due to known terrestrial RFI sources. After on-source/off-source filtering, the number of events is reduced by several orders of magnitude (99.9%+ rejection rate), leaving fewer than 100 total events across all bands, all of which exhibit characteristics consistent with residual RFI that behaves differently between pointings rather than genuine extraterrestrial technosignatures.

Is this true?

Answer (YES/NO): NO